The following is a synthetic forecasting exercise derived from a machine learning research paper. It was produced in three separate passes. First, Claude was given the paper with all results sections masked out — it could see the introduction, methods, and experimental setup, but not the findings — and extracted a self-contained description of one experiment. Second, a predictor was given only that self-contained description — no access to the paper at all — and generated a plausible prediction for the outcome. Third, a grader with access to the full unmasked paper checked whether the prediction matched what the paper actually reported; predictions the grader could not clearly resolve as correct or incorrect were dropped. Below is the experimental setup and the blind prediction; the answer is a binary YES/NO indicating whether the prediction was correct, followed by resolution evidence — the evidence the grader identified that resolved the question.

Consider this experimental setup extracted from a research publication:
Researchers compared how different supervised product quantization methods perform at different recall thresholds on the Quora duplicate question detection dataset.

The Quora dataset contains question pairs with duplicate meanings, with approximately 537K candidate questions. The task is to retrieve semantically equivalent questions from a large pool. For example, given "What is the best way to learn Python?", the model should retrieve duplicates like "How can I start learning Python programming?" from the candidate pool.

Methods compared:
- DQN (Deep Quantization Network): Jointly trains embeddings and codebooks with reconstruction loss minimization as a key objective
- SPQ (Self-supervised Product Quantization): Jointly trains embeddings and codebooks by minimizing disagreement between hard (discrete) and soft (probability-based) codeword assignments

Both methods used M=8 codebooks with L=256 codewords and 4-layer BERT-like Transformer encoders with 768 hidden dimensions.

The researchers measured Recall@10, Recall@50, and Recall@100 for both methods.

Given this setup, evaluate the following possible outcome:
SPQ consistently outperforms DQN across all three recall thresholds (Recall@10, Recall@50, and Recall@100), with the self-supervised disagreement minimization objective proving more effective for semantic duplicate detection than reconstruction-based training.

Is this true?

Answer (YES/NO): NO